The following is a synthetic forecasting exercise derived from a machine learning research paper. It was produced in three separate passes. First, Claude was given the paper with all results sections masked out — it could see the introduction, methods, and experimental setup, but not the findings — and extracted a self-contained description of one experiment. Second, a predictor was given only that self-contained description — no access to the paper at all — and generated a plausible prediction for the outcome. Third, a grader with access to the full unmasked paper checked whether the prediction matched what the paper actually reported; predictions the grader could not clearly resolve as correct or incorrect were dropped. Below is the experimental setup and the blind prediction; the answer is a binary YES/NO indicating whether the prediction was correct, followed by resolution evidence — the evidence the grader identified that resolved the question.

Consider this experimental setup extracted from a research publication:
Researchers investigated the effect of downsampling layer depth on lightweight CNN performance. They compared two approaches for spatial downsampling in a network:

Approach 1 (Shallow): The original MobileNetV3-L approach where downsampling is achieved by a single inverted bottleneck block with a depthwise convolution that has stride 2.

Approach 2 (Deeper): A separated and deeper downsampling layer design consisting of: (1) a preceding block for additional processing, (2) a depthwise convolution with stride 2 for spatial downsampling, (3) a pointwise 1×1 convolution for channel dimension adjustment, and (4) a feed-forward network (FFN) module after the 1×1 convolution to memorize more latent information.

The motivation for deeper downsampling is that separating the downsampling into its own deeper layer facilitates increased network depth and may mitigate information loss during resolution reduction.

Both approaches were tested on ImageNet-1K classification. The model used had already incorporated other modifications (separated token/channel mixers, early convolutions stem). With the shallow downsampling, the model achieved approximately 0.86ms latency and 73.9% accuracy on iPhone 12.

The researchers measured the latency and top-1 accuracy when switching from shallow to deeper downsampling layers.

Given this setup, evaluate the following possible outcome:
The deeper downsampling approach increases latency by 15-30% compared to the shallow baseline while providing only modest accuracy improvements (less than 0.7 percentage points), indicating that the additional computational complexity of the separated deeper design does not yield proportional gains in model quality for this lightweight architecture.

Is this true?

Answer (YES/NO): NO